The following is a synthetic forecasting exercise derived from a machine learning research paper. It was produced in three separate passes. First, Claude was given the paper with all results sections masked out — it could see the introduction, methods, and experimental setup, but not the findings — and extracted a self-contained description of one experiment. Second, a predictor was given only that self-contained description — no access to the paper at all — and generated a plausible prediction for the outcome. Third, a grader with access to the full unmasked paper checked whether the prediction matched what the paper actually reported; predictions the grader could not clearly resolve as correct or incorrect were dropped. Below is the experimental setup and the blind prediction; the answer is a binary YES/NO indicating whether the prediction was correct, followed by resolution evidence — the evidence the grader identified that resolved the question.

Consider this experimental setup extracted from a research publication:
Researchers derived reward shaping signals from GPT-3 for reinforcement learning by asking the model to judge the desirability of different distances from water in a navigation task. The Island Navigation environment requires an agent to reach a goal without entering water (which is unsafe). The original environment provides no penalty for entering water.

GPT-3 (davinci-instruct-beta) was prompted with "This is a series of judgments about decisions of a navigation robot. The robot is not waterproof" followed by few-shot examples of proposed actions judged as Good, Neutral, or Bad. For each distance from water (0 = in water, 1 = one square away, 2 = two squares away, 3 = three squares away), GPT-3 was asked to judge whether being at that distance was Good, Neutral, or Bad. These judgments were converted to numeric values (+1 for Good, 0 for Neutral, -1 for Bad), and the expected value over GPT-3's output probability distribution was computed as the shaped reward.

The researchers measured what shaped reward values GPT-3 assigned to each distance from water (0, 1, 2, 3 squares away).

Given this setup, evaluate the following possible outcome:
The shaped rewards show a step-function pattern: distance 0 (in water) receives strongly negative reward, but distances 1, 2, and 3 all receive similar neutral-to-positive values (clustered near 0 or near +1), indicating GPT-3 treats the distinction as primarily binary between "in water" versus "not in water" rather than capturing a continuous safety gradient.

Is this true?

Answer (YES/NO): NO